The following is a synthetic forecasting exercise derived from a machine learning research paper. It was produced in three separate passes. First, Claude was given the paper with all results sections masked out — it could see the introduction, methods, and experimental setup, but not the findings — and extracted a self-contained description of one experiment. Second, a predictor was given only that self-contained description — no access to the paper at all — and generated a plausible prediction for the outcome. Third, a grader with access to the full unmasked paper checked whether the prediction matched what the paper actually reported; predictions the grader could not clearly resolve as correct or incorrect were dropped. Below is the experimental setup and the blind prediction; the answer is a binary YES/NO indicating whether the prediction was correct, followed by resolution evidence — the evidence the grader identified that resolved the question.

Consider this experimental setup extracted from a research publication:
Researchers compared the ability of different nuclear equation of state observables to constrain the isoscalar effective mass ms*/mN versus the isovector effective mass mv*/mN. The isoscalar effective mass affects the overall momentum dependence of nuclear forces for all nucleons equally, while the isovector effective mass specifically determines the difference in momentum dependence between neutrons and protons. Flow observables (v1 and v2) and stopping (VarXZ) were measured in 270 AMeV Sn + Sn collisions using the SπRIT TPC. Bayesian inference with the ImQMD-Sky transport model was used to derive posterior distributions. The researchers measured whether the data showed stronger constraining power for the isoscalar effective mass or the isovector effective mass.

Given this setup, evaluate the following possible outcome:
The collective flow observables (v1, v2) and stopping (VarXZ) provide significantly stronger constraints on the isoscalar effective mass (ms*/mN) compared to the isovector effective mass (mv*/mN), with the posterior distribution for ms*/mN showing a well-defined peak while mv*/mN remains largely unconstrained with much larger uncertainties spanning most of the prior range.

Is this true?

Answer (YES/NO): NO